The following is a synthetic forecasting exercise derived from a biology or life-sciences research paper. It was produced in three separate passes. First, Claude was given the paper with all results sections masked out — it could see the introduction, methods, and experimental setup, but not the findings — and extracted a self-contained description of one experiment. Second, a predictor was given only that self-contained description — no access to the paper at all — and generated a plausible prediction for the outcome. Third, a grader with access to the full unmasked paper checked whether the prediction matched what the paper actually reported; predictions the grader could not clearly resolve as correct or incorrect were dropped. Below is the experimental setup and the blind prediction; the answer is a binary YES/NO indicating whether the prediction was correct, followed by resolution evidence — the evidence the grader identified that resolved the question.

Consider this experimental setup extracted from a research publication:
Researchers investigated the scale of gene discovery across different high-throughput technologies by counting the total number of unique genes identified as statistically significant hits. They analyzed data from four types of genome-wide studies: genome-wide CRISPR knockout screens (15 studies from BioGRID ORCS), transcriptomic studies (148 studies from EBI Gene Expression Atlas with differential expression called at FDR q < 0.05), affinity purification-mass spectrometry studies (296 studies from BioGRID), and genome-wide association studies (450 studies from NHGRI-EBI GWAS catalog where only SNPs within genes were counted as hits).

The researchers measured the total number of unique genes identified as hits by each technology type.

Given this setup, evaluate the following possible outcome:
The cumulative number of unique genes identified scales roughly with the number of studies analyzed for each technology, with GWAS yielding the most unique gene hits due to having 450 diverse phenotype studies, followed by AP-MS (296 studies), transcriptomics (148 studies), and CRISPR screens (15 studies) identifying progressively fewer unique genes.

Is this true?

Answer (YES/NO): NO